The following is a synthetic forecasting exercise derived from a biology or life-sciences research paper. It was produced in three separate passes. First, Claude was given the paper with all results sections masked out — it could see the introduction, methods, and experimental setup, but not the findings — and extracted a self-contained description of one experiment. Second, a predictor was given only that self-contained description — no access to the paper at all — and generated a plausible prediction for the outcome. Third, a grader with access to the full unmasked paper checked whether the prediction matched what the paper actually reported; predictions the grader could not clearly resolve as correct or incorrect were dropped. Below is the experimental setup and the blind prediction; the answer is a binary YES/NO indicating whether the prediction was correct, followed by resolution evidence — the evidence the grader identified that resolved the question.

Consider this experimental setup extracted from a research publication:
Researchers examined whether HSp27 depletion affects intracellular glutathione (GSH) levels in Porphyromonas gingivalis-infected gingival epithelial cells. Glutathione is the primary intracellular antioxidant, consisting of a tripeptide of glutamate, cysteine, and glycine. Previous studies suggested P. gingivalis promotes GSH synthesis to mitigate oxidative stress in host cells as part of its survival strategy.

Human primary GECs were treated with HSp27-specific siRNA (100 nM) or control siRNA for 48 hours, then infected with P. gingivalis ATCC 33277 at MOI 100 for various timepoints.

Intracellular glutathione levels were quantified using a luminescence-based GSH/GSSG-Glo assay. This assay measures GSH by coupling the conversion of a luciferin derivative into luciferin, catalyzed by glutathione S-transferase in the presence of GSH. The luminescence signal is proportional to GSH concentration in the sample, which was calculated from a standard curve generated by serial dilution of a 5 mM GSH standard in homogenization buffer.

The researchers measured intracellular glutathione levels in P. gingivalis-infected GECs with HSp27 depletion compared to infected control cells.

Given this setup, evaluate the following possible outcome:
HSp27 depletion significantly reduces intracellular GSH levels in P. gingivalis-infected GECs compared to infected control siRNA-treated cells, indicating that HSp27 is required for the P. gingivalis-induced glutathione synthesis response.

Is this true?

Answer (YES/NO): YES